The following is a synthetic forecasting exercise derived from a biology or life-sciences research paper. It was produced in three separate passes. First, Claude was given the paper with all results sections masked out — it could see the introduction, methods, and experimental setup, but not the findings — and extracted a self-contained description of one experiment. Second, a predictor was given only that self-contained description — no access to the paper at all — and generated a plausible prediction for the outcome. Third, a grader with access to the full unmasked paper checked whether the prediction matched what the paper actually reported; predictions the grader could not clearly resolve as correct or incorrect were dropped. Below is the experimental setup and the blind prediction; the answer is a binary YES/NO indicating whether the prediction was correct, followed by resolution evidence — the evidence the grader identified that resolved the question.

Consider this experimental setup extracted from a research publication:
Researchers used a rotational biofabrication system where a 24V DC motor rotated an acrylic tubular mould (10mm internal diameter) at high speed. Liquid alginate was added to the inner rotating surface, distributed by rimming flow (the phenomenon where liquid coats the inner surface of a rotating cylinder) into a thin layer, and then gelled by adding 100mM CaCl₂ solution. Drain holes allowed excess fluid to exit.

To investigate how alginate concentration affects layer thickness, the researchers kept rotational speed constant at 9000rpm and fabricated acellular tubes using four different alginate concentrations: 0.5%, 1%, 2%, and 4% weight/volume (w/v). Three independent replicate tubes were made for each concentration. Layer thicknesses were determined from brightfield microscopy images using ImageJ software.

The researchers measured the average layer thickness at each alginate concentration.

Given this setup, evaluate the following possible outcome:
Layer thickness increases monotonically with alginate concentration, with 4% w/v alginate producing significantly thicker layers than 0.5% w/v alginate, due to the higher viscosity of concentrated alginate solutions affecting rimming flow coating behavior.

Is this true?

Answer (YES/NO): YES